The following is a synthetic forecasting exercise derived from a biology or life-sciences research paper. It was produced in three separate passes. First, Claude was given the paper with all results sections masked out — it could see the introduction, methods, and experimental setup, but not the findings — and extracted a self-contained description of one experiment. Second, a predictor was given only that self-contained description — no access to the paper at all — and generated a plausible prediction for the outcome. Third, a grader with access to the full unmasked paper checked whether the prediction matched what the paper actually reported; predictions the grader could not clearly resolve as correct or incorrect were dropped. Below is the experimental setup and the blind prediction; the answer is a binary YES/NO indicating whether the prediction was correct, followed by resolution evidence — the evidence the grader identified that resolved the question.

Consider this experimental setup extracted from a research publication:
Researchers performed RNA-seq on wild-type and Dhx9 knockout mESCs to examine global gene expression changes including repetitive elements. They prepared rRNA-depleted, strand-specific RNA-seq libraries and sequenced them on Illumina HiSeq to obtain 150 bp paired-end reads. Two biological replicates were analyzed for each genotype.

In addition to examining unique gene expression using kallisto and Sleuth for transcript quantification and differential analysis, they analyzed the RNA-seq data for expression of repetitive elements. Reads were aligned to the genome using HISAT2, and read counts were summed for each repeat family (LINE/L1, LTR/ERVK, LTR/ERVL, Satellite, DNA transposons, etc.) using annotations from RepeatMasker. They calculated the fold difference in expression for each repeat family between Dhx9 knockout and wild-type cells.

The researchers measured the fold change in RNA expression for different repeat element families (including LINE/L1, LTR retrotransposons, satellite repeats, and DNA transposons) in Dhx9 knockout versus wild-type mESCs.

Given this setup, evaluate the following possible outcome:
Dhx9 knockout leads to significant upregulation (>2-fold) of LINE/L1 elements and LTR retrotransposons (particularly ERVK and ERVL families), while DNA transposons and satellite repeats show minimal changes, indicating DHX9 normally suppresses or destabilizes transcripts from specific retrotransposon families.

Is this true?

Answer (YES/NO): NO